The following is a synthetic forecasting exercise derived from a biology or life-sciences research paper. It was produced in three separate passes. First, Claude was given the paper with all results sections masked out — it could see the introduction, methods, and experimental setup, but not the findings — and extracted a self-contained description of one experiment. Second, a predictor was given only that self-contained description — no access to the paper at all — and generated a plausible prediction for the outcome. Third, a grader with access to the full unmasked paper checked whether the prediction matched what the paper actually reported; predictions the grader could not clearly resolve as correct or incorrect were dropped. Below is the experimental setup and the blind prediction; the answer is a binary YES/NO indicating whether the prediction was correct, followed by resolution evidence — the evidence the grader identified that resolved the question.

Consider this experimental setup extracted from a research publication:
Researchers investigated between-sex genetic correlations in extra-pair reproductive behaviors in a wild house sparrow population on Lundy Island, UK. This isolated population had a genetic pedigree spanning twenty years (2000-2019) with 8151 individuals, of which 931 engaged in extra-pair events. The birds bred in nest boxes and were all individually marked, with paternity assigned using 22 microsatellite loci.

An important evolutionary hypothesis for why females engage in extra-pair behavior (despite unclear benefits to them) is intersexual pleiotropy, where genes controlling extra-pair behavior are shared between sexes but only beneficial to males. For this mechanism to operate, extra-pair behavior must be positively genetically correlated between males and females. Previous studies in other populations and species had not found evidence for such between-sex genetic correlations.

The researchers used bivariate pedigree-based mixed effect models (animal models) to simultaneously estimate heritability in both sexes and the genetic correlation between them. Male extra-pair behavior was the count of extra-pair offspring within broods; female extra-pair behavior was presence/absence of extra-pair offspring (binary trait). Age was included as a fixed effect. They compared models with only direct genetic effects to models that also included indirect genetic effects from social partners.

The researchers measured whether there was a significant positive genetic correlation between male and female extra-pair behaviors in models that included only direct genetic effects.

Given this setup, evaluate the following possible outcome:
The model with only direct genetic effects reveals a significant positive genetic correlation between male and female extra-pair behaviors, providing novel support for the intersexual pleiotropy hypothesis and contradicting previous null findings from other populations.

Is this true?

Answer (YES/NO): NO